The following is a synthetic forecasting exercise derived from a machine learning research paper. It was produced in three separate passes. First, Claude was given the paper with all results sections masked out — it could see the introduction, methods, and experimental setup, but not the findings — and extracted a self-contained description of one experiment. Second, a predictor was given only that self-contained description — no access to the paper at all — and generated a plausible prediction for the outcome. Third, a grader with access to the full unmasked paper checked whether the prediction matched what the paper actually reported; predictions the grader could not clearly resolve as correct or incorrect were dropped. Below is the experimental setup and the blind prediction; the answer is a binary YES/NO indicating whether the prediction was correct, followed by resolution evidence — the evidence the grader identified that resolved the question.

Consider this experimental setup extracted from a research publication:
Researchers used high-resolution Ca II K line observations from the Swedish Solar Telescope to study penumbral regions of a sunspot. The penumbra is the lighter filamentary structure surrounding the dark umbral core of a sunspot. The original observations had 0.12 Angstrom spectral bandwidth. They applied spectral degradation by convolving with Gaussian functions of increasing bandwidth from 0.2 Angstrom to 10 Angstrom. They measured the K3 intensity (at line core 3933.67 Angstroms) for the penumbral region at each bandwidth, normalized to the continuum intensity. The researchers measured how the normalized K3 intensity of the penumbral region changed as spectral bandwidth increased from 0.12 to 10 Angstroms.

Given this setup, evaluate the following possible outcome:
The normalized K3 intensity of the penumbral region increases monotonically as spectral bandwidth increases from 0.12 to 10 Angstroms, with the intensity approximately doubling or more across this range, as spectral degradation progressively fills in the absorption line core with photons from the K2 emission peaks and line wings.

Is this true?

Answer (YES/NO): NO